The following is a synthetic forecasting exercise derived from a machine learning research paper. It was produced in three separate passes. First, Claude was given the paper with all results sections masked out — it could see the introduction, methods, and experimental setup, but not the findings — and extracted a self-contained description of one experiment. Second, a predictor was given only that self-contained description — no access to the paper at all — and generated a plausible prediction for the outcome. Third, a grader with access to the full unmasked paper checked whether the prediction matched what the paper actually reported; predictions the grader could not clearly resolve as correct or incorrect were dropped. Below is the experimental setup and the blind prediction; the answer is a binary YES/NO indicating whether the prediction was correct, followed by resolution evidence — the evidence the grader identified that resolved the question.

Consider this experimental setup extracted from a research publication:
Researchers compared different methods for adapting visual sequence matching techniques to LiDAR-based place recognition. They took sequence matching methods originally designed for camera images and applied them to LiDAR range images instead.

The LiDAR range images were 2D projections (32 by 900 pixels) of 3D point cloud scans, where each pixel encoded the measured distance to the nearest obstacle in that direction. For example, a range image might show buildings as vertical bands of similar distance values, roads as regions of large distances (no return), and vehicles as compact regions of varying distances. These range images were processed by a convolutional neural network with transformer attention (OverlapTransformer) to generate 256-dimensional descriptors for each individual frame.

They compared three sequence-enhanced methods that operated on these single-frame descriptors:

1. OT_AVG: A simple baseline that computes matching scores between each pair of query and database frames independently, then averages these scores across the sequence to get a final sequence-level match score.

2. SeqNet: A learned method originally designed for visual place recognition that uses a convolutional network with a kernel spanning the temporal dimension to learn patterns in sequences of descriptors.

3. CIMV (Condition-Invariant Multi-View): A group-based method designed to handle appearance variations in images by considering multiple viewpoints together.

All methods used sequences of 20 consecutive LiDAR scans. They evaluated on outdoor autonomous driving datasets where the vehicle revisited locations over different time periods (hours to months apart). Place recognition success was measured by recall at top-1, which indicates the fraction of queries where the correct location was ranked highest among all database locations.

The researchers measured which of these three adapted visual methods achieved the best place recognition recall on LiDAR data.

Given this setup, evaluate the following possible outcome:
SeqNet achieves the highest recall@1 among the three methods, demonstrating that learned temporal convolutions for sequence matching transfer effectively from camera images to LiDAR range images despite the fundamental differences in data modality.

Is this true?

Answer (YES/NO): NO